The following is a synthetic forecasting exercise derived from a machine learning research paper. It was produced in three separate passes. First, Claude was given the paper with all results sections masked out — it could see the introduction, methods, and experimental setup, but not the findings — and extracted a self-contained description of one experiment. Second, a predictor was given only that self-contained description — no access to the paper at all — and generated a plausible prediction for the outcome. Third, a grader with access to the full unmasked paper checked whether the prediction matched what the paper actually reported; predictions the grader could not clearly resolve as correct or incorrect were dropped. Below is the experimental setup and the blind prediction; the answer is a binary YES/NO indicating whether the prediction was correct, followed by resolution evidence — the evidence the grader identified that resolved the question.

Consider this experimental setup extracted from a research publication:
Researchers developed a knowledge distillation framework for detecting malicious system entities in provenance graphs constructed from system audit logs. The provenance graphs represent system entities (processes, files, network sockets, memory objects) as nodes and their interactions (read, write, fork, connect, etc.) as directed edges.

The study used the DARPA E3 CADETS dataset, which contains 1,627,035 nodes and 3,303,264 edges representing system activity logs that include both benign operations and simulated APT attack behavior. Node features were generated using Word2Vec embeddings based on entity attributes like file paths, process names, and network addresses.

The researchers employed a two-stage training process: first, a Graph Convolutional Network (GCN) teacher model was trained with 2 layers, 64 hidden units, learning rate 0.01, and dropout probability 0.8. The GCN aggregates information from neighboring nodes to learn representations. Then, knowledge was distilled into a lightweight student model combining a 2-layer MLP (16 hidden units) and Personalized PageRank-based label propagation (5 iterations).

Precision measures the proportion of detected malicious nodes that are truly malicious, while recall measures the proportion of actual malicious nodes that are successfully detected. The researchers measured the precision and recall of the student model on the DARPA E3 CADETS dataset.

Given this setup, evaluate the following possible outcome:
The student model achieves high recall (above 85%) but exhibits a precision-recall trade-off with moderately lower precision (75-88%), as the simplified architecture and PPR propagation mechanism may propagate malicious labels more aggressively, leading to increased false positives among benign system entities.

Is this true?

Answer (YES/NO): NO